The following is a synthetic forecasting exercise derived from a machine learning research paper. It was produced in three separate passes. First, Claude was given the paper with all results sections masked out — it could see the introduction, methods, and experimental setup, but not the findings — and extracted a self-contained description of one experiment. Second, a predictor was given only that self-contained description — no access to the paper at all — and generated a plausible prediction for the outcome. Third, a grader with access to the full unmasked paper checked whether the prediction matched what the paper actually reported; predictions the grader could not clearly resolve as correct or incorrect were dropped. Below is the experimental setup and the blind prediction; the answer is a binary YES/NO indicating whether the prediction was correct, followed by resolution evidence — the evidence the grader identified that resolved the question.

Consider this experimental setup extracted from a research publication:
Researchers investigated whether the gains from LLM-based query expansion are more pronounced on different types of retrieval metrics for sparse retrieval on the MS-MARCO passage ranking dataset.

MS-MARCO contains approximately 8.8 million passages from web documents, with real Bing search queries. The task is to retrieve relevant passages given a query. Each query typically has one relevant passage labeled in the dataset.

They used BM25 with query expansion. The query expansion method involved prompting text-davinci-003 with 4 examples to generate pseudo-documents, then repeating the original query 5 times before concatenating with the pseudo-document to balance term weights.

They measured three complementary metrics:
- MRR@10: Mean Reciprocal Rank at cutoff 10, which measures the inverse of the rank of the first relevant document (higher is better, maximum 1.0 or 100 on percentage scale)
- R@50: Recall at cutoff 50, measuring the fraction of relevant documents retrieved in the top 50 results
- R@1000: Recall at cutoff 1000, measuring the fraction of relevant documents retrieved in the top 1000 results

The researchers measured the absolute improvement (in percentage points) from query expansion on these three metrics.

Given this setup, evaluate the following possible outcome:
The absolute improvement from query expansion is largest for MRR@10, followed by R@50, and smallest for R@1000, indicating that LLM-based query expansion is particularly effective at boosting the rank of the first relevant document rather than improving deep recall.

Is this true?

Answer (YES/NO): NO